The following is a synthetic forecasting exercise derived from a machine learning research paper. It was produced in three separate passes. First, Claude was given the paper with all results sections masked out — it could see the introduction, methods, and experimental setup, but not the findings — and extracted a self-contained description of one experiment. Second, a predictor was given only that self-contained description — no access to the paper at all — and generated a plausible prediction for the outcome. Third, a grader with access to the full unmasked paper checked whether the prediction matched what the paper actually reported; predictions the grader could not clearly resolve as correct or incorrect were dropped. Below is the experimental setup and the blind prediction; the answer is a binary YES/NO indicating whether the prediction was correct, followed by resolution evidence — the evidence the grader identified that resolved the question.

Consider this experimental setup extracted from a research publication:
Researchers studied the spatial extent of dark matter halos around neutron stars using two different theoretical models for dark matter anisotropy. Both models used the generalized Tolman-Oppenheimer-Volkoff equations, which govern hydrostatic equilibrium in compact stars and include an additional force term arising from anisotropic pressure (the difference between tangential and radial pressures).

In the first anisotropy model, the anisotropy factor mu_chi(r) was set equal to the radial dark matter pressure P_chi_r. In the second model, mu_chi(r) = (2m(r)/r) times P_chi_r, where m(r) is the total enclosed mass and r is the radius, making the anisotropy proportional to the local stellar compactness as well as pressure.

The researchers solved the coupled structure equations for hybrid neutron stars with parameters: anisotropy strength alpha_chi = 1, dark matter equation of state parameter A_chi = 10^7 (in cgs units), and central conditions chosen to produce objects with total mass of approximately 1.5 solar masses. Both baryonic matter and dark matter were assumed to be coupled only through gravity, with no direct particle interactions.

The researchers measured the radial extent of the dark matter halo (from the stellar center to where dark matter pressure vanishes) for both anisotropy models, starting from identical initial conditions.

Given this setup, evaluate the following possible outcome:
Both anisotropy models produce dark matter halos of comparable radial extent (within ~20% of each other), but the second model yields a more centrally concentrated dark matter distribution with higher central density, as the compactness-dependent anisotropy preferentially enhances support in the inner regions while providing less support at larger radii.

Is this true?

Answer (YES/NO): NO